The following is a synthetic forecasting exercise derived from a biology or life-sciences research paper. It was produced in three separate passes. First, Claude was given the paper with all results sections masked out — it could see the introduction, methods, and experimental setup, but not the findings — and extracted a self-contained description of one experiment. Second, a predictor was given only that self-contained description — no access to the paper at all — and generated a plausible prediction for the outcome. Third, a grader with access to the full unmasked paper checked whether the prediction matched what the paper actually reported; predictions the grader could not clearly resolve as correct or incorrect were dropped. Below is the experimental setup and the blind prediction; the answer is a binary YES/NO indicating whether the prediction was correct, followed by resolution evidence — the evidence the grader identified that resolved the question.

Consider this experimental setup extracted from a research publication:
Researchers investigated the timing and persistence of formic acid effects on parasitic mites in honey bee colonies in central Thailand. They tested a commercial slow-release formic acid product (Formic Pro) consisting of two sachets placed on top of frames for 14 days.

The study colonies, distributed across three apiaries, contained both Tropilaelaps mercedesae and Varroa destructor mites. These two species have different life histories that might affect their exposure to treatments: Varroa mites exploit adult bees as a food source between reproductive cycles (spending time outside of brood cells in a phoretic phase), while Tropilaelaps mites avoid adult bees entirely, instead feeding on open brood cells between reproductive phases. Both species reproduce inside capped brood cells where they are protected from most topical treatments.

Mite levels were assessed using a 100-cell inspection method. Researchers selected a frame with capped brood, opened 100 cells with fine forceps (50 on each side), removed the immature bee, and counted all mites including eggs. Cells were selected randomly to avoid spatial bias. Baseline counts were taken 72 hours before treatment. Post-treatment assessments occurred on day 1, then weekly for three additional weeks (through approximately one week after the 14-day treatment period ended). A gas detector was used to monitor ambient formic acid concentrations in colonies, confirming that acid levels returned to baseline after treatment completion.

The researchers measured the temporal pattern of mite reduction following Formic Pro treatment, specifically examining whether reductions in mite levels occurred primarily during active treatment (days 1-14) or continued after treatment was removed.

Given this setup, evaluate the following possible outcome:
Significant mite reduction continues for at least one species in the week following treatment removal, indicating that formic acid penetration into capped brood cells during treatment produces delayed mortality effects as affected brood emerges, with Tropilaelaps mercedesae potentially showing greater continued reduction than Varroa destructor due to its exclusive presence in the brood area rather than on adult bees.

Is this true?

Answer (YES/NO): NO